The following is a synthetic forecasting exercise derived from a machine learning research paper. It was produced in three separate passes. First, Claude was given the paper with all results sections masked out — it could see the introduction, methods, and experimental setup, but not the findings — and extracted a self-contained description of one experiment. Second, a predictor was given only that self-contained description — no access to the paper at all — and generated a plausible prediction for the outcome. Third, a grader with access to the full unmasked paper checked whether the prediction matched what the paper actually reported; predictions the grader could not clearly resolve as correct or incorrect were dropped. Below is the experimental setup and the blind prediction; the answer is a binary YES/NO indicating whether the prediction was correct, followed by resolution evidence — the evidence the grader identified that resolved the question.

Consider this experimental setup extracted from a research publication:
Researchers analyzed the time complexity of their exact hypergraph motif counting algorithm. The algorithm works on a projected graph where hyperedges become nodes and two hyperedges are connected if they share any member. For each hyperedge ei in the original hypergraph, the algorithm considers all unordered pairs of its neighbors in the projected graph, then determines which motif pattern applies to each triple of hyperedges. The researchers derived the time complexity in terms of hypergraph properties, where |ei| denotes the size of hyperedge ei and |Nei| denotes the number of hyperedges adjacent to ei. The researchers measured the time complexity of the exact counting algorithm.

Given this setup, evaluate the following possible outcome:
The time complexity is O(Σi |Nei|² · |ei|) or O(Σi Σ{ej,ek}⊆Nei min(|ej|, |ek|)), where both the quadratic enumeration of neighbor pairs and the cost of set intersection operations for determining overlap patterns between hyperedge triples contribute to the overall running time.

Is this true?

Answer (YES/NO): YES